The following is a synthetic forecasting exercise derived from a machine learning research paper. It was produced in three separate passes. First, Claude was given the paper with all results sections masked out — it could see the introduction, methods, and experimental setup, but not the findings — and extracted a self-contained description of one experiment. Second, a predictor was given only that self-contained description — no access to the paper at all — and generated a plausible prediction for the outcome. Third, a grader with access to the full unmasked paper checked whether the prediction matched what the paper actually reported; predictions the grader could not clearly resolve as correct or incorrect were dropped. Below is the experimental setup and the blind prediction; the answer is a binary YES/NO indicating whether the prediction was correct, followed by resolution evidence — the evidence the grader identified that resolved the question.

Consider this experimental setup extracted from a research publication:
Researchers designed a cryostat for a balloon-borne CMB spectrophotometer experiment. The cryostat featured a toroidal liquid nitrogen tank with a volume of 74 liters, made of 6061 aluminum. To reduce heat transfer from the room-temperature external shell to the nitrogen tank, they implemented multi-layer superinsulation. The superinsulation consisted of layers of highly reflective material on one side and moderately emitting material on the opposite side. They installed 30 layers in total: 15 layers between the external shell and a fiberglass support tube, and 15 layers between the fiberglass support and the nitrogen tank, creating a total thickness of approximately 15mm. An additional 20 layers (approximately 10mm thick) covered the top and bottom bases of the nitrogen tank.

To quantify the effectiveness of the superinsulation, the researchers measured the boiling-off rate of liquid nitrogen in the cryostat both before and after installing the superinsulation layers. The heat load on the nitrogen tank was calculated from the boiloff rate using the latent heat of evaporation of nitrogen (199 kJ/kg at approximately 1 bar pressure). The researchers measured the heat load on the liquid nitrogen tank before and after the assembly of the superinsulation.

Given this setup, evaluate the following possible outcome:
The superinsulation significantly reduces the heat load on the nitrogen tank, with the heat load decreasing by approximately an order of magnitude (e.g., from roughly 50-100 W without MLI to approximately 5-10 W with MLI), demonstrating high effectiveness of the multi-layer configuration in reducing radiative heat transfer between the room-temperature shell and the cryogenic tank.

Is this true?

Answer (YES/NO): YES